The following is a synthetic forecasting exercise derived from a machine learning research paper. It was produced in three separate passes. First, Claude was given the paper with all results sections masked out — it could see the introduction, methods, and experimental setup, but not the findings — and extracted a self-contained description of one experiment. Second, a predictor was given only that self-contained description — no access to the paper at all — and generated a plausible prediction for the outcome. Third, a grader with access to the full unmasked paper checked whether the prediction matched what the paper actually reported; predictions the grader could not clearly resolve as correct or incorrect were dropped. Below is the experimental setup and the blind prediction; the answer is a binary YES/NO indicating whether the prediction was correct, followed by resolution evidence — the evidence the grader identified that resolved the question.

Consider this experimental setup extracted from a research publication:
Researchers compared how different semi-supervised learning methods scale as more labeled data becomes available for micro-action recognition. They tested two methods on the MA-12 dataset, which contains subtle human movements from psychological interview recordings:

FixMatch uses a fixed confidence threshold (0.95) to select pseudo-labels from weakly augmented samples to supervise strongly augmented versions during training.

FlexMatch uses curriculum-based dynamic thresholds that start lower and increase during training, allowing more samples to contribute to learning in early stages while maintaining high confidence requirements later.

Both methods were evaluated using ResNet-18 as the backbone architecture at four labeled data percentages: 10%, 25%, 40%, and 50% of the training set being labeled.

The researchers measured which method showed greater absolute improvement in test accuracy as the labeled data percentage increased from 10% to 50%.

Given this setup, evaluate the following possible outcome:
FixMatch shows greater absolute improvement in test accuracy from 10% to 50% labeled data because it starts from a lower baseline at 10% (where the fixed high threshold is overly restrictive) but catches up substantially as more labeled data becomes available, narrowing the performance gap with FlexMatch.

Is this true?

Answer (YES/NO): NO